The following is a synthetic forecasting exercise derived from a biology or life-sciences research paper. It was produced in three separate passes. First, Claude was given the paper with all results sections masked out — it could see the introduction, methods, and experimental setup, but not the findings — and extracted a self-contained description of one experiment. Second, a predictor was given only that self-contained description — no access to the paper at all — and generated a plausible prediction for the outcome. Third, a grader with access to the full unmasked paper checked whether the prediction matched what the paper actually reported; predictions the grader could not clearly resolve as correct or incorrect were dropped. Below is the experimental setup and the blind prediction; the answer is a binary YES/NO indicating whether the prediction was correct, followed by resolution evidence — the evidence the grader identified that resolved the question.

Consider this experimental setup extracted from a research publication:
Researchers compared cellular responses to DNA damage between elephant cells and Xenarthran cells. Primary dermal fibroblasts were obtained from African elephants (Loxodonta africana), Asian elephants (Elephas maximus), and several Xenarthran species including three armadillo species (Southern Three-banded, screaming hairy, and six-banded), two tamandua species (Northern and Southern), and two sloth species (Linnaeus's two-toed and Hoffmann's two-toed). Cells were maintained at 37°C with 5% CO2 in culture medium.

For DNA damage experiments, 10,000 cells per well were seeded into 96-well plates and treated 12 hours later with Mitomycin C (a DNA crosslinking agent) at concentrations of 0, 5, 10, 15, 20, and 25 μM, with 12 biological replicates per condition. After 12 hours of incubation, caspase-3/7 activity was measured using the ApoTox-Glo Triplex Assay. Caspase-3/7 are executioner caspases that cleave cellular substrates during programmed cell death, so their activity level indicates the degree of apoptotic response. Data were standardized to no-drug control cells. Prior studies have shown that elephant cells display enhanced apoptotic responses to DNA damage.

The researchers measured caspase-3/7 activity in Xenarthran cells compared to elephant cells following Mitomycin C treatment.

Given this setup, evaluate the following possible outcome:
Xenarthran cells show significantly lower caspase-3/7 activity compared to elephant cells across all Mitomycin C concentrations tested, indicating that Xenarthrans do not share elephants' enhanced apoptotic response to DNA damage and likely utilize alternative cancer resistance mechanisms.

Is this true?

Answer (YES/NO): NO